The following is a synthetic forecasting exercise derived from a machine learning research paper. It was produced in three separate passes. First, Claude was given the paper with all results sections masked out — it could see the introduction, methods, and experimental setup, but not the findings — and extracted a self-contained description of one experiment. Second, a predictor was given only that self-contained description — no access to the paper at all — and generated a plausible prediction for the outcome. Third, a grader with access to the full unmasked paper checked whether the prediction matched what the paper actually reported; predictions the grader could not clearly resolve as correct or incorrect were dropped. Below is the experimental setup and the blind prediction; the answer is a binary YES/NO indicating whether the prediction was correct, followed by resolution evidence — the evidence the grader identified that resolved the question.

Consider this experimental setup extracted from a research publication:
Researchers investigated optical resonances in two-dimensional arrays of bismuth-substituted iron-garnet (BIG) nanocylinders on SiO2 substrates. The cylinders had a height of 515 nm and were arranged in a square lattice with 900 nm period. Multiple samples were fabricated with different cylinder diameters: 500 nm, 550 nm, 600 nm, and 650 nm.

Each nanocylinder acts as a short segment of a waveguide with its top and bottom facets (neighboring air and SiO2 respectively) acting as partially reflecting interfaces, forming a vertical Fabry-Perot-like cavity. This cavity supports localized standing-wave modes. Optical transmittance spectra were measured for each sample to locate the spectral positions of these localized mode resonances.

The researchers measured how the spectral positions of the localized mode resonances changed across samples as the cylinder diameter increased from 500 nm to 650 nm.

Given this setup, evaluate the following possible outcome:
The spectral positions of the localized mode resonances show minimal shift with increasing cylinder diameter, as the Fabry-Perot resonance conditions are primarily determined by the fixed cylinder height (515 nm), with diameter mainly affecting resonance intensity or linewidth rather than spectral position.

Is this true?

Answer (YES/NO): NO